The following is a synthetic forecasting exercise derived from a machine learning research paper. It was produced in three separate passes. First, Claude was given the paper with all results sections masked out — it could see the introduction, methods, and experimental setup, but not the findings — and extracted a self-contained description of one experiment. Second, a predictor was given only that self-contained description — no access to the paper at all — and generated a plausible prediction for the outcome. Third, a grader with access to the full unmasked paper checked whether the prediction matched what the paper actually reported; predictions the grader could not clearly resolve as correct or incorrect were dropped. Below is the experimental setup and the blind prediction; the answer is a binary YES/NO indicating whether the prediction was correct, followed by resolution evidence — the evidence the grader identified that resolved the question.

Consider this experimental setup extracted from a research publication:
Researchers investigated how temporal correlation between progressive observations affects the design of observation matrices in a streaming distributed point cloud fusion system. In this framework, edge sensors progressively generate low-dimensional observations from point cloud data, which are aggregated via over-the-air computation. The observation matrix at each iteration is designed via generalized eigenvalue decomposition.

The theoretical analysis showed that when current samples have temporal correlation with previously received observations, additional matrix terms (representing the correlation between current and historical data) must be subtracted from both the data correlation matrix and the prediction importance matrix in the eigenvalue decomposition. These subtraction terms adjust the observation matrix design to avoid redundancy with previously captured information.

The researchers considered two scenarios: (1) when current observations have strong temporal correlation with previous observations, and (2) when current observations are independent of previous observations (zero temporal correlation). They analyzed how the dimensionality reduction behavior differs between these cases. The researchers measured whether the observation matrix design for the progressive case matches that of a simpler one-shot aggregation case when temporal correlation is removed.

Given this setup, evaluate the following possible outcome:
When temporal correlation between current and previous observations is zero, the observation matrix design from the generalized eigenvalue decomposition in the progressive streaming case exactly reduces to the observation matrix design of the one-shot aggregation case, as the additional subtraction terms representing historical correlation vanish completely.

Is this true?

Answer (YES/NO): YES